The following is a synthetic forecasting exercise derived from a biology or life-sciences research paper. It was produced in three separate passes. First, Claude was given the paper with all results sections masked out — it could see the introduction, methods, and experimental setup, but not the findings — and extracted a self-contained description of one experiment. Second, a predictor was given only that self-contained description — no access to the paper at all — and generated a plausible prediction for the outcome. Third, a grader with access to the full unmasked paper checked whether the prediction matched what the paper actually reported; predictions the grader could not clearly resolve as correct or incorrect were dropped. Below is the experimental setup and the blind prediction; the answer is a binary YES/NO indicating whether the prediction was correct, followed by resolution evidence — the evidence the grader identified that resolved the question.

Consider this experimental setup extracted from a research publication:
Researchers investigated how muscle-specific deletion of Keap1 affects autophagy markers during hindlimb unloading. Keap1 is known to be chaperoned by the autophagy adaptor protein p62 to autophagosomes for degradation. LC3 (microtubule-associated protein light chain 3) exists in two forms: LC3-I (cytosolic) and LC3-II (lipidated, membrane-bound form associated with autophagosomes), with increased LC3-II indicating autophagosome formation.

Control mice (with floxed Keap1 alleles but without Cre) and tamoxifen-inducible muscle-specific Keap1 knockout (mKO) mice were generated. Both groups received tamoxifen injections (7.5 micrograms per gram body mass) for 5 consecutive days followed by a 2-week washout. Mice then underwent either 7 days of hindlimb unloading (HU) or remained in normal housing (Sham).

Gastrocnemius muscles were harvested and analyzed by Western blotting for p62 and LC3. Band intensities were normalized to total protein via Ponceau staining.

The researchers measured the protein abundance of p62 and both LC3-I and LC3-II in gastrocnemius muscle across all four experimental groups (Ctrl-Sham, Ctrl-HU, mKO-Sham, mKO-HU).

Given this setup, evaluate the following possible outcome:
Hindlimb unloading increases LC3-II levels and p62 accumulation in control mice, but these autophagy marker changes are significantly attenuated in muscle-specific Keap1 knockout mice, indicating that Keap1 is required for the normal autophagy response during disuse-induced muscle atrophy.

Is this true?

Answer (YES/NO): NO